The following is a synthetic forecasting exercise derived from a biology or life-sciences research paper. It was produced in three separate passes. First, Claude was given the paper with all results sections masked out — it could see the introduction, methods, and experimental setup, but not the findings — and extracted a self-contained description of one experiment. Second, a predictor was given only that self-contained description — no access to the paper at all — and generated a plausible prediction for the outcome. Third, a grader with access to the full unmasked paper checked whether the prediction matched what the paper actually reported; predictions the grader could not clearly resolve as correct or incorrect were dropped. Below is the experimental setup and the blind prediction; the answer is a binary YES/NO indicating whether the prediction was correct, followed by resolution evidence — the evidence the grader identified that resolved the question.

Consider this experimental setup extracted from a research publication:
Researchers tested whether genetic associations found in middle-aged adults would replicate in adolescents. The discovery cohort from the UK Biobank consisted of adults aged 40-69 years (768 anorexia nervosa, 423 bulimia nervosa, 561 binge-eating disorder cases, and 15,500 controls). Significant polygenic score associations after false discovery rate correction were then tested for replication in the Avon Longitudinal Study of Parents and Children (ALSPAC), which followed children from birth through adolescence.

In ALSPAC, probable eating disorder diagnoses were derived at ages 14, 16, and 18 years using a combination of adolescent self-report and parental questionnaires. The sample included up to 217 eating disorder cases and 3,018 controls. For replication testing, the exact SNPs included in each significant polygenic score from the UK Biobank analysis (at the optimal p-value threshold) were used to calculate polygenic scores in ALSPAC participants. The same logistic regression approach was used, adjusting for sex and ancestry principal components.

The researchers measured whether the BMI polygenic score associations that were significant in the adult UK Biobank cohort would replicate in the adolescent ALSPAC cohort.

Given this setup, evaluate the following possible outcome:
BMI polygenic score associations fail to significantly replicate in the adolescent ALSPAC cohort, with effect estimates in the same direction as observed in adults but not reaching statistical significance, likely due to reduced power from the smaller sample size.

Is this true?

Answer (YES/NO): NO